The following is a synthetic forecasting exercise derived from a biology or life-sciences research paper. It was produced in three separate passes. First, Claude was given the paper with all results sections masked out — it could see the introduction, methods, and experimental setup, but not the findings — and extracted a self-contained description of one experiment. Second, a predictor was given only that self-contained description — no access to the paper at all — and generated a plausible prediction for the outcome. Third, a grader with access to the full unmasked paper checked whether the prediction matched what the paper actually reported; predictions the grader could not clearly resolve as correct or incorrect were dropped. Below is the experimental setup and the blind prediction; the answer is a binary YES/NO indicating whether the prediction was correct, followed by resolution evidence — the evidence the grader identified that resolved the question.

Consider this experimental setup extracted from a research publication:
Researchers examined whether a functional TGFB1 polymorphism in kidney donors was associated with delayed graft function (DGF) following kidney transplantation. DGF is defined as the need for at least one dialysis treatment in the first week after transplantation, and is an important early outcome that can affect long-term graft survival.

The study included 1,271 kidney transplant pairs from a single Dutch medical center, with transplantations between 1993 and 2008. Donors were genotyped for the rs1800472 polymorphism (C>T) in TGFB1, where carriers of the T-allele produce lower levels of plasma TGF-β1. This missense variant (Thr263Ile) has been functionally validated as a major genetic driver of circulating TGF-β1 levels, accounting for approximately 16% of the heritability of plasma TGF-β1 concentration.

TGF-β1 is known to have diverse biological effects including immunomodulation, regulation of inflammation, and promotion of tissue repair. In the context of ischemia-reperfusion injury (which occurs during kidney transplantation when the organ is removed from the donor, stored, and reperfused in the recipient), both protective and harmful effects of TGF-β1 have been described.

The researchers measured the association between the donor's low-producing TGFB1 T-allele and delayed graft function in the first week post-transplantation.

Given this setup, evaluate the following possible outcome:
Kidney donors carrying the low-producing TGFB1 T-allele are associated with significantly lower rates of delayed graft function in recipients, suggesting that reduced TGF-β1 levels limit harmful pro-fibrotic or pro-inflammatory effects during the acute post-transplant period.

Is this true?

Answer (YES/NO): NO